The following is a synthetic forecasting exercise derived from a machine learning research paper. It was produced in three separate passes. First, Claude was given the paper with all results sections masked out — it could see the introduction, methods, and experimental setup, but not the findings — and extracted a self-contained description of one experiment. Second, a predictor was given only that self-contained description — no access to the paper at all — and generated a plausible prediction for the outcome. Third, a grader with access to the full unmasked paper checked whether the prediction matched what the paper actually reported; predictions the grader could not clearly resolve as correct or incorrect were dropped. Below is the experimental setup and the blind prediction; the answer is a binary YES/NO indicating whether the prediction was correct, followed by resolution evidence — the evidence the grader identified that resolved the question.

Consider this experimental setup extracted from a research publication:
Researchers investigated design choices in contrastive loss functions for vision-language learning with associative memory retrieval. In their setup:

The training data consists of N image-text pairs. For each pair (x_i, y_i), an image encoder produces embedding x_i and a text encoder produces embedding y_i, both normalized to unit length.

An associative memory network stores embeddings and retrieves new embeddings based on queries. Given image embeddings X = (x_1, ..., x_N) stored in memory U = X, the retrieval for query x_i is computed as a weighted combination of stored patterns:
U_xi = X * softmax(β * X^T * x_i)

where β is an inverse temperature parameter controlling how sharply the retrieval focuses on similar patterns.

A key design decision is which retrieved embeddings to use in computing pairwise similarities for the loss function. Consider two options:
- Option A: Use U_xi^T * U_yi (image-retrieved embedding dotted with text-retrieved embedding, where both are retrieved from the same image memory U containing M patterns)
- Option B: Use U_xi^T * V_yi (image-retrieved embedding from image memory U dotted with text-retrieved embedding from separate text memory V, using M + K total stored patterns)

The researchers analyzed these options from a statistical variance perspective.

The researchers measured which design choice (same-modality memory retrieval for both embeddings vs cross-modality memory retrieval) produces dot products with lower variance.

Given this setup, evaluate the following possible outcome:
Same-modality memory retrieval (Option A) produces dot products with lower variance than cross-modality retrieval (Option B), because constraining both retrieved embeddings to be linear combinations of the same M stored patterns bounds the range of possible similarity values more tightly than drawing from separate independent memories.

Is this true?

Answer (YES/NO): YES